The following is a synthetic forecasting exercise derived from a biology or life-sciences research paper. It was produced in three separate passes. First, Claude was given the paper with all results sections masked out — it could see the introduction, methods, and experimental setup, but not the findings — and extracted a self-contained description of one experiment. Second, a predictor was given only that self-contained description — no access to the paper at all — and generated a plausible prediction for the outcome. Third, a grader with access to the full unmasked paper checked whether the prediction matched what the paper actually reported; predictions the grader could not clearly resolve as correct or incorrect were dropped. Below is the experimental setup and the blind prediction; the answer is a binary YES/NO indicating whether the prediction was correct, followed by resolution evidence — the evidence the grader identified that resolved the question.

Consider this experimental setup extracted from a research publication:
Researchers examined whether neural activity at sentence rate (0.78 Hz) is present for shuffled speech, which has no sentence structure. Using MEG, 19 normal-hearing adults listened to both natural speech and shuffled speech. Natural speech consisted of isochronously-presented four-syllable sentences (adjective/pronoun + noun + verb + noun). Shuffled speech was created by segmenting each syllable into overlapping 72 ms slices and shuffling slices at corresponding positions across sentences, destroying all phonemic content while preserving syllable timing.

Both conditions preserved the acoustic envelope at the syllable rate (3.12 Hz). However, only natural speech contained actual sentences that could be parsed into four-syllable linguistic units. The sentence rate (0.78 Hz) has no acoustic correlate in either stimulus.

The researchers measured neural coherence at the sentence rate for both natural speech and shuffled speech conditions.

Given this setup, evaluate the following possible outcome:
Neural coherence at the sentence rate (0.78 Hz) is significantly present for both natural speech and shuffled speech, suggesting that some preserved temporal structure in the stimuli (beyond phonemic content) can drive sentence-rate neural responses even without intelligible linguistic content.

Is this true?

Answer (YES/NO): NO